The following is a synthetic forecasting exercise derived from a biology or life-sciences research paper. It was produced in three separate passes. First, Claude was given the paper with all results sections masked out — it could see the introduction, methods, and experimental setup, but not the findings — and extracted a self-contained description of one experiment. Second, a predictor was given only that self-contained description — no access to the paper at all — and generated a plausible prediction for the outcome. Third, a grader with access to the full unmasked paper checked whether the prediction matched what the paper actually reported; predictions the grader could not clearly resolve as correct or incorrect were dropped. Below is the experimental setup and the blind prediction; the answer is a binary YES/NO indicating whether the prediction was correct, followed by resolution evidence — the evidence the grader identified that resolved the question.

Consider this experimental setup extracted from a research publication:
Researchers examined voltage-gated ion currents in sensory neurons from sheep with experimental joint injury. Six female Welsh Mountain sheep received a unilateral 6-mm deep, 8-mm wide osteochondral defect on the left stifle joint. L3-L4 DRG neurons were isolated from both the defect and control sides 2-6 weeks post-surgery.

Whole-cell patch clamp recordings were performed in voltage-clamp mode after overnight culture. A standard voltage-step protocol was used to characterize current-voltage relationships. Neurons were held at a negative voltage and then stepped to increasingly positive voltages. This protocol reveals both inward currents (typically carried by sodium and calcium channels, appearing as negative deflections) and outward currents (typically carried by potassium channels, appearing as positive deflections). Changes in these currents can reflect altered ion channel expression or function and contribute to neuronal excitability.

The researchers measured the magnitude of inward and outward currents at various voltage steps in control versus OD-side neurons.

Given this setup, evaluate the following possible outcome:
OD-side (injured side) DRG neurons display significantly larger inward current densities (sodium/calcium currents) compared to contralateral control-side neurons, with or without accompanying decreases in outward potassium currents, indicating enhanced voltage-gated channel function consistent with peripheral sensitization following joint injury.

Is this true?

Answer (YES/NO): NO